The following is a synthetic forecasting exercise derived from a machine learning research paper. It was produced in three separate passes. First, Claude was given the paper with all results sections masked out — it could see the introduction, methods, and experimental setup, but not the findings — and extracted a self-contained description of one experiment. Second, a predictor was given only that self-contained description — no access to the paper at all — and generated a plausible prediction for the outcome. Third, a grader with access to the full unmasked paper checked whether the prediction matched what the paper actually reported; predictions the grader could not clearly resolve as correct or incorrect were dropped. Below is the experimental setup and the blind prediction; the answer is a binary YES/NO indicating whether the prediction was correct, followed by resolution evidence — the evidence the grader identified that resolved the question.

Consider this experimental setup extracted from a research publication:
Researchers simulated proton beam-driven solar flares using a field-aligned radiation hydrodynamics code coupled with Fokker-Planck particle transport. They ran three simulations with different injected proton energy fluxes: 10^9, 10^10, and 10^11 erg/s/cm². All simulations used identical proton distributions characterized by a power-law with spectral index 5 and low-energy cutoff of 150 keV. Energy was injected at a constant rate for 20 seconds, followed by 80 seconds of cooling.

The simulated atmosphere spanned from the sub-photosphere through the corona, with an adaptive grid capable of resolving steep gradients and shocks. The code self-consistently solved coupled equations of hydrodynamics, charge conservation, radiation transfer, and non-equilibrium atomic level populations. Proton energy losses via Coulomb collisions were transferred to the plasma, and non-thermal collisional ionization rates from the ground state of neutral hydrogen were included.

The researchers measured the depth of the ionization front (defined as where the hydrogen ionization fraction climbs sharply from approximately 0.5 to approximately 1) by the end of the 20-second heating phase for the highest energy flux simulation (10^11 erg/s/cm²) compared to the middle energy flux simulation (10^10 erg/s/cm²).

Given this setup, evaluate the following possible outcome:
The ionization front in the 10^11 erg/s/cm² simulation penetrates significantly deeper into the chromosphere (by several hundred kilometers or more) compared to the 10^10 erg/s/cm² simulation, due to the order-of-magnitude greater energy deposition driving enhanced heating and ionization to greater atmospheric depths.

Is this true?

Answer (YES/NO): NO